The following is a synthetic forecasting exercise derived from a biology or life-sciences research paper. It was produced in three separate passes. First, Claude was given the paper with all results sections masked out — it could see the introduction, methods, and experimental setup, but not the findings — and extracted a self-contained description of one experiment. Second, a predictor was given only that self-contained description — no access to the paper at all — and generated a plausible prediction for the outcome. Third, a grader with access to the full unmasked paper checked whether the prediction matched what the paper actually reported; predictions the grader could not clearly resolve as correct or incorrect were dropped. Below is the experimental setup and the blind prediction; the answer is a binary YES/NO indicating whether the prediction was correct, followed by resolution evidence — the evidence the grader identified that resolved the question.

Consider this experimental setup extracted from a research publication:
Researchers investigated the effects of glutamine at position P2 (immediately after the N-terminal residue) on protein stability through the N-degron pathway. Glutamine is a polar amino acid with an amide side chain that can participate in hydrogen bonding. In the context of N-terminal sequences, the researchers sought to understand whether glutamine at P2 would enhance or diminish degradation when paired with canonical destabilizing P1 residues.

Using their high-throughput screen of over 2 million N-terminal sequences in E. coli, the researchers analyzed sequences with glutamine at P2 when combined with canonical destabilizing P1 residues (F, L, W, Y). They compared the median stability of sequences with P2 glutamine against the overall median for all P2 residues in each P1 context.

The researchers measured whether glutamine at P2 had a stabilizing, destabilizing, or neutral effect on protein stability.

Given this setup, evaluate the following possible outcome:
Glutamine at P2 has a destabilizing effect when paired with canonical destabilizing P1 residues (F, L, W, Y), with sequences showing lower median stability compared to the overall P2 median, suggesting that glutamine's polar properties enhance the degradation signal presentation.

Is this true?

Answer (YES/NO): YES